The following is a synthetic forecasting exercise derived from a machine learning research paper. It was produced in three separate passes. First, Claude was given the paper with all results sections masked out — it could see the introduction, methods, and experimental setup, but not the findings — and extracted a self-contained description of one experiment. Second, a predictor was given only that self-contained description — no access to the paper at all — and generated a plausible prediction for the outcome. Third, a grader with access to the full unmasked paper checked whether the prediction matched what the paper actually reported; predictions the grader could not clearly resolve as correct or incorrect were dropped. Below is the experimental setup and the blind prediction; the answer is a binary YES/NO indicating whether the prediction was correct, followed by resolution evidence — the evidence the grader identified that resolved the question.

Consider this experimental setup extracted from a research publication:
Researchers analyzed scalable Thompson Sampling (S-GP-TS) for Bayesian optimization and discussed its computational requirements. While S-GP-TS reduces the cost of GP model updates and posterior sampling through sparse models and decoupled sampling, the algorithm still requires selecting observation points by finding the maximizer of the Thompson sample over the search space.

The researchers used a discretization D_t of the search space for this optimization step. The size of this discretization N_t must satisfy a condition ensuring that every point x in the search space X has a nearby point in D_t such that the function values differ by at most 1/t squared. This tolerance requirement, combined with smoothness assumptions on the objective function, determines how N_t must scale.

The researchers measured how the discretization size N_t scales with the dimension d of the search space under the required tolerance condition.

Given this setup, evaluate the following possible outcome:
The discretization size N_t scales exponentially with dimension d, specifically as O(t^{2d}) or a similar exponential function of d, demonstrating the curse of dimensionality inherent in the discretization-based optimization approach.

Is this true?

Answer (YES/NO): YES